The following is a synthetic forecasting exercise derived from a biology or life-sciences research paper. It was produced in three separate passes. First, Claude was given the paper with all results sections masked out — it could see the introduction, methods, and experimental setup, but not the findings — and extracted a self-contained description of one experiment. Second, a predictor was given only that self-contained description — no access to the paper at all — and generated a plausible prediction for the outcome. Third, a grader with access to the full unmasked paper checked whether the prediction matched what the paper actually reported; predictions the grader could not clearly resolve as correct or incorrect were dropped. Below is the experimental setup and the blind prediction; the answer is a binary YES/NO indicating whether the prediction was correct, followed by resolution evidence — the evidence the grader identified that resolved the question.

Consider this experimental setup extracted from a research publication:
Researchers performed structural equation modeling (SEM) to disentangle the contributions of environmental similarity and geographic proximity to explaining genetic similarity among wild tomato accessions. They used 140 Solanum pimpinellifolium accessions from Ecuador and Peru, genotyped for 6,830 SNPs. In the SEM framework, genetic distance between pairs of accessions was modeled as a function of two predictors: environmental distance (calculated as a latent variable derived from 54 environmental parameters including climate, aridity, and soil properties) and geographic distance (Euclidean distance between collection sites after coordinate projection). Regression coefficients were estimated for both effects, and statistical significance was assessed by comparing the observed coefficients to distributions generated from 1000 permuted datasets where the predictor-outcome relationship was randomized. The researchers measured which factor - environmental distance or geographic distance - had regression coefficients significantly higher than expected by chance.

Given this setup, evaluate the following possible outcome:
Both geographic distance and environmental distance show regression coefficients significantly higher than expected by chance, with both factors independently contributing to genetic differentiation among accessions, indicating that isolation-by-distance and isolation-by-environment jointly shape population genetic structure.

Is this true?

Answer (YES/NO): NO